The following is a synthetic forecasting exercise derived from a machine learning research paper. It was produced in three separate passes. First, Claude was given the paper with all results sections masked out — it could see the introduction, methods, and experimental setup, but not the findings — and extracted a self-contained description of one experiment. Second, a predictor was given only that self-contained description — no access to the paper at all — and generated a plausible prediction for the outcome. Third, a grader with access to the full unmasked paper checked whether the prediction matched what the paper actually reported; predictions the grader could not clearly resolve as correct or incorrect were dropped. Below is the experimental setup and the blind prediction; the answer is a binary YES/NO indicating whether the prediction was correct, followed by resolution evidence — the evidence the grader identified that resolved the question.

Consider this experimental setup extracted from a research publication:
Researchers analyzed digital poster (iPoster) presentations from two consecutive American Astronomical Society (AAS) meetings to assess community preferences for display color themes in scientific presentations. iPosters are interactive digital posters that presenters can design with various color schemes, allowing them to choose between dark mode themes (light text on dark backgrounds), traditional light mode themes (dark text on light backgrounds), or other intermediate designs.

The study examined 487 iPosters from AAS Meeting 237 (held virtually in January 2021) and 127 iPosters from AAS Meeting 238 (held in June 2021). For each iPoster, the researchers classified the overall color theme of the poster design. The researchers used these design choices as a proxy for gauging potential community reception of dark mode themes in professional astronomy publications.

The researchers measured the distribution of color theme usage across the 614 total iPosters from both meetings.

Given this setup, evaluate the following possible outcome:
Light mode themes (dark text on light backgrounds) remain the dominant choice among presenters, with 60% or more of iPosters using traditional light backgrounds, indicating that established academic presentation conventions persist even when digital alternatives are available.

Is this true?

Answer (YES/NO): YES